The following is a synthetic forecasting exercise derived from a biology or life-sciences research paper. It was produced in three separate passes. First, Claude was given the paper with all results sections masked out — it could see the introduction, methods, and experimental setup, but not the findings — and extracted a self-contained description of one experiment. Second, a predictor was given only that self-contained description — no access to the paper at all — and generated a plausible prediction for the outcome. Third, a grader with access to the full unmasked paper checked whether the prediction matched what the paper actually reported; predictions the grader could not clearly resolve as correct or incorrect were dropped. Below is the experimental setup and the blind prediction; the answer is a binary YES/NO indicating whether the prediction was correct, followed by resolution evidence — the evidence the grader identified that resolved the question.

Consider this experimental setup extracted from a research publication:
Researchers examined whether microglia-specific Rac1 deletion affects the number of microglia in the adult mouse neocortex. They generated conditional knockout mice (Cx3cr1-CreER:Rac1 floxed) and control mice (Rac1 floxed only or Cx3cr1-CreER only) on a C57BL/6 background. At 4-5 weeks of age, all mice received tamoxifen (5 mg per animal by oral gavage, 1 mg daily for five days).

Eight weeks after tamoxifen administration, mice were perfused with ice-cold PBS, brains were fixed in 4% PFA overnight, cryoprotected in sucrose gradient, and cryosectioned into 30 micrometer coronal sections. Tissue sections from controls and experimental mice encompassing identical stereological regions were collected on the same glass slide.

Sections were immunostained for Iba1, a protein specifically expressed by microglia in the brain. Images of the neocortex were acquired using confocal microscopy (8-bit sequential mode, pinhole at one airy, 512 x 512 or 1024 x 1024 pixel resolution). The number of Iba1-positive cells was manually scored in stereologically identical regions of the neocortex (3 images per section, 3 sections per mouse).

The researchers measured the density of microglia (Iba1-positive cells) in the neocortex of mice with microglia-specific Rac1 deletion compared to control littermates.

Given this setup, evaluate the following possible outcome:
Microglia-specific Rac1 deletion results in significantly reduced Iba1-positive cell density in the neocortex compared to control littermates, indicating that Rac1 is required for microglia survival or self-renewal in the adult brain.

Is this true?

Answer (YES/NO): NO